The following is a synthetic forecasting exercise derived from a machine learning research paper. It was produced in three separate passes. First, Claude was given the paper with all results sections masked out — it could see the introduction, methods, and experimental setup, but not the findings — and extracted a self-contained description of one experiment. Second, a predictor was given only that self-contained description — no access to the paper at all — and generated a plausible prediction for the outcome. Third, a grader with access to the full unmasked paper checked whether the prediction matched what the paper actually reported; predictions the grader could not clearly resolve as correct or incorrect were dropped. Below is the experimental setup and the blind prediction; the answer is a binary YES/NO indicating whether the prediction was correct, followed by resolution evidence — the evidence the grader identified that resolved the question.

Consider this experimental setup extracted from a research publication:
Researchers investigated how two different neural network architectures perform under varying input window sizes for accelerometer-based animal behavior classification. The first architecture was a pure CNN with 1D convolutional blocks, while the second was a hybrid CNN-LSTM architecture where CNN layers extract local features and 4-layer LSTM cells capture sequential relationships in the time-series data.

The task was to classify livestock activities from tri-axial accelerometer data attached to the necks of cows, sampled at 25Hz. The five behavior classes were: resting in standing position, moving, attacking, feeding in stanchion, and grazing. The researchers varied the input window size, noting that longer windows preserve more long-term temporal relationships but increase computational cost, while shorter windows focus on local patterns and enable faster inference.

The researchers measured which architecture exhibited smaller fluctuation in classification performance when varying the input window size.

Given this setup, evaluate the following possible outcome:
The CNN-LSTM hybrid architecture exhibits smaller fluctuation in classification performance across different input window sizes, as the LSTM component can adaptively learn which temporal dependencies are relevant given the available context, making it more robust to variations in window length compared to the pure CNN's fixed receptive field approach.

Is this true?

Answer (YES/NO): YES